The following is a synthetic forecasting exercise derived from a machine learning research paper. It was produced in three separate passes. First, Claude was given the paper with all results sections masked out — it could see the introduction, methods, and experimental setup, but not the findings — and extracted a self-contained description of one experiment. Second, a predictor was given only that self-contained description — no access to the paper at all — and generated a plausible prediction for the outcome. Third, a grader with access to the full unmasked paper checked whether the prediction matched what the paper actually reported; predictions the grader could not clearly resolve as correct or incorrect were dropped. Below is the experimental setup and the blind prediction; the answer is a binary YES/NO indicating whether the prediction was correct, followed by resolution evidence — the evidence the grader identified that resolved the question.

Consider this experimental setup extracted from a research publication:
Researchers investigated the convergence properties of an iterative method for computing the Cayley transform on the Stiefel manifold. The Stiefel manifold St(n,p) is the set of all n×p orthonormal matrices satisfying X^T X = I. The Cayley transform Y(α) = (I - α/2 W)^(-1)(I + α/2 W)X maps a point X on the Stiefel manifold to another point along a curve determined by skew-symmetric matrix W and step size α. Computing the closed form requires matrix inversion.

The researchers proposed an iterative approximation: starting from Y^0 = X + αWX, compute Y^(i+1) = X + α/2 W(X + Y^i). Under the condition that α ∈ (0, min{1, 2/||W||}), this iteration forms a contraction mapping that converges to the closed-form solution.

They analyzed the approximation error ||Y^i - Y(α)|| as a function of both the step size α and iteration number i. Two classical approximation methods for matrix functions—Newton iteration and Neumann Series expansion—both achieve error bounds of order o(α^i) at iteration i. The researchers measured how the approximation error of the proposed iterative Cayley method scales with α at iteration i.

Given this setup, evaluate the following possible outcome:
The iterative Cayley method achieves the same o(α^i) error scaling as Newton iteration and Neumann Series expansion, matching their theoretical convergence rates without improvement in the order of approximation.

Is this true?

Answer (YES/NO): NO